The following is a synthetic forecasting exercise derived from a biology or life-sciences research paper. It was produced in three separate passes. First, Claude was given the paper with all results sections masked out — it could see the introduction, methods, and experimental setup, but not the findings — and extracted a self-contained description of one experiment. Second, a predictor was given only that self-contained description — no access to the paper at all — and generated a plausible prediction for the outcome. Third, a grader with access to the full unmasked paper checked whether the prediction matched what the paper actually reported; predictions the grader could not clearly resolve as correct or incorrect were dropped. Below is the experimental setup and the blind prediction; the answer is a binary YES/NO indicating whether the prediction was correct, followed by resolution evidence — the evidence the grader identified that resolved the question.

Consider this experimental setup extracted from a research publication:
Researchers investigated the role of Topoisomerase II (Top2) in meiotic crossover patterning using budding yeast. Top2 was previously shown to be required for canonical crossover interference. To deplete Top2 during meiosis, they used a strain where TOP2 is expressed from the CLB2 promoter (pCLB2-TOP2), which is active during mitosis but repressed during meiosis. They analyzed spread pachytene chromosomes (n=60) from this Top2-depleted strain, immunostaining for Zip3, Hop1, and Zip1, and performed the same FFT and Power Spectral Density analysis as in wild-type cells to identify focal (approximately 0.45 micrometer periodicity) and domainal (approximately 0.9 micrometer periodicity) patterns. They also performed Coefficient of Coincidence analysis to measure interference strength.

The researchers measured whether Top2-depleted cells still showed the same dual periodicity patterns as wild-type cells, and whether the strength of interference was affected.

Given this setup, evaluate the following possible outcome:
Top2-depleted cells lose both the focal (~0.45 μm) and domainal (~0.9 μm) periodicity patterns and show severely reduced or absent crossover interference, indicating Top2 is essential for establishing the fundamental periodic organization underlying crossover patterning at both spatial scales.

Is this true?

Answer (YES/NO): NO